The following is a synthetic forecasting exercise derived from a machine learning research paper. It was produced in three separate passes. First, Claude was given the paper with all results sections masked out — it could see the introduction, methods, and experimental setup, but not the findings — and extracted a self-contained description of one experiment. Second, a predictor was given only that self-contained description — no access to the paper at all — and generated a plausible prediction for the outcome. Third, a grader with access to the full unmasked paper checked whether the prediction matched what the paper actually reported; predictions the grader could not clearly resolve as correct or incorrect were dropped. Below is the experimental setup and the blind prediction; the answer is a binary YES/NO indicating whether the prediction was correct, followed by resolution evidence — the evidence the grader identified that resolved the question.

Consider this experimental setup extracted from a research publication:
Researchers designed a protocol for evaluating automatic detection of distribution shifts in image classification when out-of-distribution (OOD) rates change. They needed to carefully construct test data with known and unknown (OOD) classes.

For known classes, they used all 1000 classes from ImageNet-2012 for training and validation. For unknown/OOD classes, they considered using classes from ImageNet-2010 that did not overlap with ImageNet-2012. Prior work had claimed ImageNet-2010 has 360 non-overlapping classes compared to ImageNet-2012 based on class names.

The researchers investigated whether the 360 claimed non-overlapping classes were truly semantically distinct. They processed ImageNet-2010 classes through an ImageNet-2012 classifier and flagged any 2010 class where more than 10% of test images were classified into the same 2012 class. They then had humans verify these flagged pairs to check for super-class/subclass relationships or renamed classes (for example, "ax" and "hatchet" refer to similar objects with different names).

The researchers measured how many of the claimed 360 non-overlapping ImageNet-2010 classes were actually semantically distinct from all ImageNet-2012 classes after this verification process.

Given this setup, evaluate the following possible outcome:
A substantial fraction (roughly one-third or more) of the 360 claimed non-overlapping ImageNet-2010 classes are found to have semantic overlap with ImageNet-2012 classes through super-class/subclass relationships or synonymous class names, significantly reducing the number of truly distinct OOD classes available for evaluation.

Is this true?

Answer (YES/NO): YES